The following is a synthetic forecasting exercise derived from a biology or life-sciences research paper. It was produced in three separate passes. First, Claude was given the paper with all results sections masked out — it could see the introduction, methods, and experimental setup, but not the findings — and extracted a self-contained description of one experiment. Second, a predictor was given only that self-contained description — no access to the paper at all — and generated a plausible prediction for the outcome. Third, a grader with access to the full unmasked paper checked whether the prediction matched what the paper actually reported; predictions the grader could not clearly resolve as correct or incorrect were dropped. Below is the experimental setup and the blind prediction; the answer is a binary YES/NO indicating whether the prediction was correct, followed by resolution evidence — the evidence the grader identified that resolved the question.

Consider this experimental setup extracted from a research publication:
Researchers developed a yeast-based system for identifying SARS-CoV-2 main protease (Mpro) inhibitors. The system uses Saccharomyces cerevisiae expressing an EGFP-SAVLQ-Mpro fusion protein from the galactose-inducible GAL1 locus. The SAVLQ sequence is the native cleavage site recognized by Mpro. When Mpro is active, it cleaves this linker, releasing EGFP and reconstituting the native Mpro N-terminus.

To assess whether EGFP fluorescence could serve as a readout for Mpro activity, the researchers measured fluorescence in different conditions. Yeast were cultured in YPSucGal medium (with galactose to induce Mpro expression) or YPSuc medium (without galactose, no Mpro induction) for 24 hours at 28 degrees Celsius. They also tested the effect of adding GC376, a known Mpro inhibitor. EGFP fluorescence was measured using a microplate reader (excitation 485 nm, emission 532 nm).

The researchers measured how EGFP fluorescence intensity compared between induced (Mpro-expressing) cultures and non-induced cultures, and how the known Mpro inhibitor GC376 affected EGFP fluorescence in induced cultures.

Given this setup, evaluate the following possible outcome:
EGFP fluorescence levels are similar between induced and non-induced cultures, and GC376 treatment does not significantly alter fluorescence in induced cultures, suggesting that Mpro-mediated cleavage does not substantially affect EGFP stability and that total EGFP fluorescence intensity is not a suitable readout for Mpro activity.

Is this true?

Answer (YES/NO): NO